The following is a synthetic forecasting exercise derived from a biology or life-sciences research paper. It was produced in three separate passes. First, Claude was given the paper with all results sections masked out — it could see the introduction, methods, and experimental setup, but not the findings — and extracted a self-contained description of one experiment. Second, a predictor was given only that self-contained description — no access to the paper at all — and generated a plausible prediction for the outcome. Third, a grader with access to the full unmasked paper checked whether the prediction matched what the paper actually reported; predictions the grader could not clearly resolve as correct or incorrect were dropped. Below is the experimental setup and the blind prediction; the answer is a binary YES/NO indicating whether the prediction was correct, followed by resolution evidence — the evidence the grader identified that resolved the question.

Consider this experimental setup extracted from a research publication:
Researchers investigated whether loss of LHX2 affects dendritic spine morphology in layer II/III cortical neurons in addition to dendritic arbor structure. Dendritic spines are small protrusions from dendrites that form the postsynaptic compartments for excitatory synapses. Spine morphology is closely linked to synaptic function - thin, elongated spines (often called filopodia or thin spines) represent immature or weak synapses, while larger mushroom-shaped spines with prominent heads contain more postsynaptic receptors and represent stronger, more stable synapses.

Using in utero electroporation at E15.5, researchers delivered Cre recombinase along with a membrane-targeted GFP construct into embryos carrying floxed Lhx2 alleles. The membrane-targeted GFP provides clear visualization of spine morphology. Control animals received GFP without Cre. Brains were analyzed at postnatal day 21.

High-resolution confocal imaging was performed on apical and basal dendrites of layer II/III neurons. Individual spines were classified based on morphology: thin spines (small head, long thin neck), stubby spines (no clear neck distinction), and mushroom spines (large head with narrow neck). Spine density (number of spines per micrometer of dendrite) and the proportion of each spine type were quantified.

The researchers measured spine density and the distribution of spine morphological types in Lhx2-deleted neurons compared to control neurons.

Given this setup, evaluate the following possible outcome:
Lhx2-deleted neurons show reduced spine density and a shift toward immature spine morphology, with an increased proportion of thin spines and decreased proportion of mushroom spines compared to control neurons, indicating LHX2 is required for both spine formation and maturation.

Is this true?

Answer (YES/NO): NO